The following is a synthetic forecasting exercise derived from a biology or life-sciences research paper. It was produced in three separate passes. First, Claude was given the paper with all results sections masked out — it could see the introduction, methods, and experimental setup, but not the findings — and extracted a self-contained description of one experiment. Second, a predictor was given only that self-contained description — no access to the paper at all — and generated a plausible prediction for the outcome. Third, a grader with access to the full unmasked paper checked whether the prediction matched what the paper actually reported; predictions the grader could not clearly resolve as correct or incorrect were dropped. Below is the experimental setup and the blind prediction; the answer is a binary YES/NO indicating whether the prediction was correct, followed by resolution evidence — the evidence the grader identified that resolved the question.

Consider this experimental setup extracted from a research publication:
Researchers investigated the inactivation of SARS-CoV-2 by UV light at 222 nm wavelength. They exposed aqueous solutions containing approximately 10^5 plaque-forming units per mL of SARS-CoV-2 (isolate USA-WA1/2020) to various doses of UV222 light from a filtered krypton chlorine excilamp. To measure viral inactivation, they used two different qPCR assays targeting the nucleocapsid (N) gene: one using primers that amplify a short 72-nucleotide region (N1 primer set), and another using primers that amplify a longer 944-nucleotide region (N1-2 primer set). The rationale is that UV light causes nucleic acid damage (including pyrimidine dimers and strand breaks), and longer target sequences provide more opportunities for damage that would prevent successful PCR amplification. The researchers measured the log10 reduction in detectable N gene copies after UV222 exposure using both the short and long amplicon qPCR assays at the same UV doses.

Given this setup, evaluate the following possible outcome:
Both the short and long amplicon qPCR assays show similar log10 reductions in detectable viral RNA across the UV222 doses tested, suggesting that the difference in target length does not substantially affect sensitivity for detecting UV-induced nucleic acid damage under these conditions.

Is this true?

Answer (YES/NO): YES